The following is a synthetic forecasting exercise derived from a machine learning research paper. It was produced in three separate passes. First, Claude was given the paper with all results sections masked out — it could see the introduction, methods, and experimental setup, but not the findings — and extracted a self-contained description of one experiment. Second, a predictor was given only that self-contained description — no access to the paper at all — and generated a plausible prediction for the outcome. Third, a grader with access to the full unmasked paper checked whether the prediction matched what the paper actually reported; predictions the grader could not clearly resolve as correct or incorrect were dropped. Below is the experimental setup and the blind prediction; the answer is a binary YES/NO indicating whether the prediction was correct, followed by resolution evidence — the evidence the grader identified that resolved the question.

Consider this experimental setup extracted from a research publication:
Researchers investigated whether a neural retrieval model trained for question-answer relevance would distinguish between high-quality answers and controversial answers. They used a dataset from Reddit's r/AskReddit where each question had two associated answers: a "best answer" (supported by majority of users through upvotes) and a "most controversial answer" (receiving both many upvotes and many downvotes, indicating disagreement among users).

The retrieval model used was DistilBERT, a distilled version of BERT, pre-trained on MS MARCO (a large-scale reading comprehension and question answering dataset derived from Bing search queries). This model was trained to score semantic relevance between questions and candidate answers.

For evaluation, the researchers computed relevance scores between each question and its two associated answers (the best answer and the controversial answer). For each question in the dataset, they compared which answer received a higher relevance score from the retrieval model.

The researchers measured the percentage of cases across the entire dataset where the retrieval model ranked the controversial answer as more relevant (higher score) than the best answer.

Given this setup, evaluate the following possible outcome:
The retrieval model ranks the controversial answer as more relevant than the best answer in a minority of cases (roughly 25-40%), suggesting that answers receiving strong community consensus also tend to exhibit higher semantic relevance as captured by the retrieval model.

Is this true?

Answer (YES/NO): NO